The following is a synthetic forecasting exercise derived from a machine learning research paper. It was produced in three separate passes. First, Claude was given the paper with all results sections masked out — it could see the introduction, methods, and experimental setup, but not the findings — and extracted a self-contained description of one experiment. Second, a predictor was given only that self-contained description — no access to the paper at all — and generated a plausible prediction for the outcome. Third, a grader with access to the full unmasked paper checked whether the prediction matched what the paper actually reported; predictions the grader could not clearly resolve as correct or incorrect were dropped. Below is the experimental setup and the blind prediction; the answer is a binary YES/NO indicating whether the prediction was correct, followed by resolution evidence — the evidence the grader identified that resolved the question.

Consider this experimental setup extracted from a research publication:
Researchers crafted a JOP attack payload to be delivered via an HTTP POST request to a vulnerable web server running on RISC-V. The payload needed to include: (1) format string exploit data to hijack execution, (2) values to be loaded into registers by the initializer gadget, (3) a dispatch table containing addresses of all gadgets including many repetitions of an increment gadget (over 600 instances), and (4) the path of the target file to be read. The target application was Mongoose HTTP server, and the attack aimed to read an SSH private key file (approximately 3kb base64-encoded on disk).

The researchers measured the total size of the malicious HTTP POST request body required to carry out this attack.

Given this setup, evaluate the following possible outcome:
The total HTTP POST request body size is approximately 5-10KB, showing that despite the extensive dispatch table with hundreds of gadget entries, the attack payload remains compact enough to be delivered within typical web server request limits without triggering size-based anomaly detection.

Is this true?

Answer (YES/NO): NO